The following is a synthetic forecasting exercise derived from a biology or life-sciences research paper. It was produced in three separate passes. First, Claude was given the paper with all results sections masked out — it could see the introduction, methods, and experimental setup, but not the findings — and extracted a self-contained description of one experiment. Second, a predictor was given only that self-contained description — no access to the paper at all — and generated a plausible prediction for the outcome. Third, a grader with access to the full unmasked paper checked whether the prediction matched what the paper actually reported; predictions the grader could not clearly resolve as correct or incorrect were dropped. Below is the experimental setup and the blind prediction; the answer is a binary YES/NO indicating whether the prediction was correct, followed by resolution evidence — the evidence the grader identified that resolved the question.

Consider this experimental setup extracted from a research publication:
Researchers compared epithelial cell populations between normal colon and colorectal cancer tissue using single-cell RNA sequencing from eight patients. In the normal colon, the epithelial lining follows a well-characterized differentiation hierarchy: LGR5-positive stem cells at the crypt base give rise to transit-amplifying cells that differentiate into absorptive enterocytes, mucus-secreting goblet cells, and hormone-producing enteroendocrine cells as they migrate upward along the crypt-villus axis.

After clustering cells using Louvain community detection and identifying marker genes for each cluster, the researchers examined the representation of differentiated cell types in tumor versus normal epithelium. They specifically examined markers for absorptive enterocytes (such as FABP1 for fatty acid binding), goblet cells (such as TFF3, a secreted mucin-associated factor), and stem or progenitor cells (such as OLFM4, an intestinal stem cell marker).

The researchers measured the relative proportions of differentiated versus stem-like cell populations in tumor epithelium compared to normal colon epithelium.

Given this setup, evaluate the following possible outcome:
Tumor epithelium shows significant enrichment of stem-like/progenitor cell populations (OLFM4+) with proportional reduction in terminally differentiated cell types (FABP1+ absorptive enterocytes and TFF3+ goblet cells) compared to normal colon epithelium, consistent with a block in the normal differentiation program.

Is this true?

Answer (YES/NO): NO